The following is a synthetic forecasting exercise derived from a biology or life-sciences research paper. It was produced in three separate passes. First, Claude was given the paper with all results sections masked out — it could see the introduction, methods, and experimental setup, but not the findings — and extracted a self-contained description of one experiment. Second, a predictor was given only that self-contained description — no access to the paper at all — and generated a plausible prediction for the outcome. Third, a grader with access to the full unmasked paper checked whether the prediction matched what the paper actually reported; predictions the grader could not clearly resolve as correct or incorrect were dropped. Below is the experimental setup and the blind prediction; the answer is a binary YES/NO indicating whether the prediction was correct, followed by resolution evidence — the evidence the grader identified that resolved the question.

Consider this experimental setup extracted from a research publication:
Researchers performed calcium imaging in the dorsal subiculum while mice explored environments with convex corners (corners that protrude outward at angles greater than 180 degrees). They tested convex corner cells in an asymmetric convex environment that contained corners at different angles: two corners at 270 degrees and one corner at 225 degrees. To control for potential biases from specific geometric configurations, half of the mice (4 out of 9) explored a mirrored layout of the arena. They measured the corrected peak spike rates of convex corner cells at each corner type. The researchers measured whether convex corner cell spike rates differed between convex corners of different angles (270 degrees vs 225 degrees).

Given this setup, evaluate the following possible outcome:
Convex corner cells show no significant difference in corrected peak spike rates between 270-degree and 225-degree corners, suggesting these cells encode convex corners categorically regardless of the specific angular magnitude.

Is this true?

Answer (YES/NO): YES